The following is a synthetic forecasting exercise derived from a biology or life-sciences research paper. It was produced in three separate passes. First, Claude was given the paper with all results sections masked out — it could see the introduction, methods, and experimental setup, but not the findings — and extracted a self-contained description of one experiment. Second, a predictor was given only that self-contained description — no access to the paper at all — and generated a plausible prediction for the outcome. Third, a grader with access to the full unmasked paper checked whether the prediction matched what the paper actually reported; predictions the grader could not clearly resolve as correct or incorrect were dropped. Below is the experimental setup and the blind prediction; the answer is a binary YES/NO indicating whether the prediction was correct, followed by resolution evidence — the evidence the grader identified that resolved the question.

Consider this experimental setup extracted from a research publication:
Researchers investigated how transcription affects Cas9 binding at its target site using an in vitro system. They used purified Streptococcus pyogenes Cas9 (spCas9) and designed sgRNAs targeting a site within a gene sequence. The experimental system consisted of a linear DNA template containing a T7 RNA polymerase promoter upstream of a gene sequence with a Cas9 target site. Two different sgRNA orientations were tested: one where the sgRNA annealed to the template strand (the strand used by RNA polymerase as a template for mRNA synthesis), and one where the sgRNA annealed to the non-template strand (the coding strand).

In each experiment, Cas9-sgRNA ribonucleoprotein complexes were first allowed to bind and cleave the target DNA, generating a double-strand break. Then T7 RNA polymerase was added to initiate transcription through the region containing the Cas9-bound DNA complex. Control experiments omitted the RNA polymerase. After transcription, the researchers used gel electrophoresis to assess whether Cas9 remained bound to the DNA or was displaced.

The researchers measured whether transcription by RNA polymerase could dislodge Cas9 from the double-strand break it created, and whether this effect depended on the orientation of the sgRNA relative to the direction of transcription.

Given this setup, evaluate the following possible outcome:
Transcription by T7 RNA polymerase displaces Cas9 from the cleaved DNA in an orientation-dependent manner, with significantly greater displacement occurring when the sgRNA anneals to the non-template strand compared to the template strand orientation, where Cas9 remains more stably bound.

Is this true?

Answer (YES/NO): NO